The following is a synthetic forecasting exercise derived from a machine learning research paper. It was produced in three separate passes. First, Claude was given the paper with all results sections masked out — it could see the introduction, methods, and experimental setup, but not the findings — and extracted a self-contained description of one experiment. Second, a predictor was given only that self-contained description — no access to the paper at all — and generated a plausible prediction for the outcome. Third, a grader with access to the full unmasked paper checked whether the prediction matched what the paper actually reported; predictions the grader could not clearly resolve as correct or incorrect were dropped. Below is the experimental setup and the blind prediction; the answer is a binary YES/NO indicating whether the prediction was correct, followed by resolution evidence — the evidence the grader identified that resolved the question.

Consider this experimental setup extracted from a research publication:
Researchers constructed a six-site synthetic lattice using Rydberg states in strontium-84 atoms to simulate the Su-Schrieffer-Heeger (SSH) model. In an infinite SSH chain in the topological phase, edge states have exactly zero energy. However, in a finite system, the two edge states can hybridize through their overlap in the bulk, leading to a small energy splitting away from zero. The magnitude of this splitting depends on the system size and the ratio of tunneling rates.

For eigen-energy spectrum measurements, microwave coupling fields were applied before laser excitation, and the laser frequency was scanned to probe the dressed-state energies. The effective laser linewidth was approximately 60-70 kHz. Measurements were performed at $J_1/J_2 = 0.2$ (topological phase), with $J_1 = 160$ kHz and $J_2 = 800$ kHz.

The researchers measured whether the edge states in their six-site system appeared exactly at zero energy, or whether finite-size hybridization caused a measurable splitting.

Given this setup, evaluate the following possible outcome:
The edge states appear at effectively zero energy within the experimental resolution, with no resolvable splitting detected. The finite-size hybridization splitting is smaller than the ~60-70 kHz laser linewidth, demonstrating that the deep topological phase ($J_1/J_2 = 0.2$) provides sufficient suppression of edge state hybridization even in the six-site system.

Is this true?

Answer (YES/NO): YES